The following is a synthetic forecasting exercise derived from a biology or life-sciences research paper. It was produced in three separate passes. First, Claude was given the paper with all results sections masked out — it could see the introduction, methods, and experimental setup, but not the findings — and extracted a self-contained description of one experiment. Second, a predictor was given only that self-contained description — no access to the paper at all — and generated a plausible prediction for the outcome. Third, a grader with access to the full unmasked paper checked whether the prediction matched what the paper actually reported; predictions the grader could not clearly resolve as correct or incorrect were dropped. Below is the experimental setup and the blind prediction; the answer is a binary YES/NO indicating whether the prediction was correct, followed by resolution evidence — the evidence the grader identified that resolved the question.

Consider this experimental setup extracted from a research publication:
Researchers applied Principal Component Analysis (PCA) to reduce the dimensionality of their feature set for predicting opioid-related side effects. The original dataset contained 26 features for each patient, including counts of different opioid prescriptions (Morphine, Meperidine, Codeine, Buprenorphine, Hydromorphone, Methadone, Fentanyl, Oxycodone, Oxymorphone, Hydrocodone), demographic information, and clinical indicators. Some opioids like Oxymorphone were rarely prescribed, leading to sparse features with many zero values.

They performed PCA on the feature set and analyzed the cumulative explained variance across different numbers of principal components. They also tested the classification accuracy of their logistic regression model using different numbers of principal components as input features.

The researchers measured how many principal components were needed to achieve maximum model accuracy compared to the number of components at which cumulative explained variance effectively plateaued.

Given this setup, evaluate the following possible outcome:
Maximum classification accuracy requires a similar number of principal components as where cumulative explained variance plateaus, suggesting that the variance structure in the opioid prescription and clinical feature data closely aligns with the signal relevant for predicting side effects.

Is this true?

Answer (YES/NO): NO